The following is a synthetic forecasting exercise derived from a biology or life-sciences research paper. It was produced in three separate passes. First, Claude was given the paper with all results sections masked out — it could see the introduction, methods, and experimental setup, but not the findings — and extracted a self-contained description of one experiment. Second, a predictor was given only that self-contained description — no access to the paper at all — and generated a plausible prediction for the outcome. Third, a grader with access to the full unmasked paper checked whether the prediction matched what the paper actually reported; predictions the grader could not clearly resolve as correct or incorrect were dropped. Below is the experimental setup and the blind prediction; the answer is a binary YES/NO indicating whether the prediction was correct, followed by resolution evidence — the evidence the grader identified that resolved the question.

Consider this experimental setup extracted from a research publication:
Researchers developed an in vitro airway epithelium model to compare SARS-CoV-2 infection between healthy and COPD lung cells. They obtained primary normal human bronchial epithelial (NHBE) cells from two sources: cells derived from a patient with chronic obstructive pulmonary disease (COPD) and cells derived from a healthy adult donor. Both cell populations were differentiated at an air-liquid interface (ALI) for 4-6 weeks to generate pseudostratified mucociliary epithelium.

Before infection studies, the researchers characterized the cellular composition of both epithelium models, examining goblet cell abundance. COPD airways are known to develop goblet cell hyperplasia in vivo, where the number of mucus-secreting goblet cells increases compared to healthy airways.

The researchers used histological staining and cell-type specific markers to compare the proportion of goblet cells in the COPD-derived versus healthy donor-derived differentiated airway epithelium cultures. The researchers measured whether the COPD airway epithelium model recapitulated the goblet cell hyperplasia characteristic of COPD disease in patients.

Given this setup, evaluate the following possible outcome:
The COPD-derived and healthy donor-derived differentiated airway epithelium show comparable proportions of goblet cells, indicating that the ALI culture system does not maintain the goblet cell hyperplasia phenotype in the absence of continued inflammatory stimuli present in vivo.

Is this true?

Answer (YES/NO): NO